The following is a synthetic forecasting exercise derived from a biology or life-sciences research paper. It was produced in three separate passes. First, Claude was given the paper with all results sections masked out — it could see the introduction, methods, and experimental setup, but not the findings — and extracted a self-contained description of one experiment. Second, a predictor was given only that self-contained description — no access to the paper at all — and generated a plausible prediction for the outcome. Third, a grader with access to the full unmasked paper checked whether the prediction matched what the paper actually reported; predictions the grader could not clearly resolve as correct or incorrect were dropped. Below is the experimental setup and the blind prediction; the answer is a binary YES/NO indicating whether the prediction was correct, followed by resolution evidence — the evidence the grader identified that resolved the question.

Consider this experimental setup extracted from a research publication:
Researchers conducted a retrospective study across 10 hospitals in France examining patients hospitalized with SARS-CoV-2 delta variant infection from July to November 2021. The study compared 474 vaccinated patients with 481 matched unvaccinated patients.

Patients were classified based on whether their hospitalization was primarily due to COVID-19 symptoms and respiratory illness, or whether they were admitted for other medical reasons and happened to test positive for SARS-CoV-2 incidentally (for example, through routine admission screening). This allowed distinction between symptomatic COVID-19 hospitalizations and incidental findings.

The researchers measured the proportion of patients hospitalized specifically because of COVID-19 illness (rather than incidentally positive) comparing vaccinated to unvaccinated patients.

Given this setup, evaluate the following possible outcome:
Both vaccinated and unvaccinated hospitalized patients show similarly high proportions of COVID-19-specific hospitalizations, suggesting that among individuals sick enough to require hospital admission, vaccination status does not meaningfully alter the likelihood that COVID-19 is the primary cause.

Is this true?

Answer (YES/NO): NO